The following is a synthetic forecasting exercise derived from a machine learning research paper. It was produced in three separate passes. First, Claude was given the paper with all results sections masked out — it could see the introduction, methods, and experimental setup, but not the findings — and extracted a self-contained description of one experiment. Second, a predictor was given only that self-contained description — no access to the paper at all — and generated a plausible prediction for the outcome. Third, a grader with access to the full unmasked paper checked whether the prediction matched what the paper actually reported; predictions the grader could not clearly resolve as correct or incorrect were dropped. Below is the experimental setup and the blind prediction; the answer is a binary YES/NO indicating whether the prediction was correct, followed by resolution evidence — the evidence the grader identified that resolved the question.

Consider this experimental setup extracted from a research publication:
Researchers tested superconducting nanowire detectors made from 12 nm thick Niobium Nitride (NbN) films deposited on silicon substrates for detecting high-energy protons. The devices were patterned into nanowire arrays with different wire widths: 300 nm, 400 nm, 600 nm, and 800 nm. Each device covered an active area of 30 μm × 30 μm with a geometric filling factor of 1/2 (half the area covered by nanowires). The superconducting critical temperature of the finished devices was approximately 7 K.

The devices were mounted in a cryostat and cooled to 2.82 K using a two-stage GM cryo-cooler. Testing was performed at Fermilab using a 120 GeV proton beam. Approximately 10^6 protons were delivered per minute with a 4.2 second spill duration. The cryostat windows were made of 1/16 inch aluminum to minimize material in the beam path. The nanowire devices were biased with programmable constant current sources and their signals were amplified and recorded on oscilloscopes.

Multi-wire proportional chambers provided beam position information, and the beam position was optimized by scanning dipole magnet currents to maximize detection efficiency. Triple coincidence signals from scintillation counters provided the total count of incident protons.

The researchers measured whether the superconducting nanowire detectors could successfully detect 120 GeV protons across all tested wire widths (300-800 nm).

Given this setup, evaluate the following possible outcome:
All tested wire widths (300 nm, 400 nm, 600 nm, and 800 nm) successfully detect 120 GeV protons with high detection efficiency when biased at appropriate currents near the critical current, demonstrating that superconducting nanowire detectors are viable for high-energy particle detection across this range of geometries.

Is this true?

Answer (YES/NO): NO